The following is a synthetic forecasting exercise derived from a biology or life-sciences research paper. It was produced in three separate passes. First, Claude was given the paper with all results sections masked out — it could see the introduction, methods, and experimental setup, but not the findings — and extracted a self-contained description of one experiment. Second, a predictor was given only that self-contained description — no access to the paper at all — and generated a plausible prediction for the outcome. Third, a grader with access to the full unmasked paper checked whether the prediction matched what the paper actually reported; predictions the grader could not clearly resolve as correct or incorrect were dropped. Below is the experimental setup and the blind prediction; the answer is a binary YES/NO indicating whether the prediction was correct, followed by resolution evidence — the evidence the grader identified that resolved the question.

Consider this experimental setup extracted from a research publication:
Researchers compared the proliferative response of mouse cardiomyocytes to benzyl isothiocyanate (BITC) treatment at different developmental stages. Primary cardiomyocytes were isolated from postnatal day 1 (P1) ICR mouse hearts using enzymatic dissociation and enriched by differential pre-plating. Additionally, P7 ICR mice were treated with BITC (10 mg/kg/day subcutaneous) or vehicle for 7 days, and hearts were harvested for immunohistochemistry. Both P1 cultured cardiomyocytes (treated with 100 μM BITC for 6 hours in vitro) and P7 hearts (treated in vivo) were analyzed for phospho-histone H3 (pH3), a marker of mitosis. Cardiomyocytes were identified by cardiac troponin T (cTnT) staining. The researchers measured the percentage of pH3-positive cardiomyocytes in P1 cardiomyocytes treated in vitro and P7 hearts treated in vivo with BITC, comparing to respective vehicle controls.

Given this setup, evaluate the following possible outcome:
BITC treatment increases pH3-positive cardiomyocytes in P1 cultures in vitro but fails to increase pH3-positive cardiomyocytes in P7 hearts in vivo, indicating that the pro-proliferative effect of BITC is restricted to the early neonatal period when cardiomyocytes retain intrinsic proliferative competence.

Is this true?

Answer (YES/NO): NO